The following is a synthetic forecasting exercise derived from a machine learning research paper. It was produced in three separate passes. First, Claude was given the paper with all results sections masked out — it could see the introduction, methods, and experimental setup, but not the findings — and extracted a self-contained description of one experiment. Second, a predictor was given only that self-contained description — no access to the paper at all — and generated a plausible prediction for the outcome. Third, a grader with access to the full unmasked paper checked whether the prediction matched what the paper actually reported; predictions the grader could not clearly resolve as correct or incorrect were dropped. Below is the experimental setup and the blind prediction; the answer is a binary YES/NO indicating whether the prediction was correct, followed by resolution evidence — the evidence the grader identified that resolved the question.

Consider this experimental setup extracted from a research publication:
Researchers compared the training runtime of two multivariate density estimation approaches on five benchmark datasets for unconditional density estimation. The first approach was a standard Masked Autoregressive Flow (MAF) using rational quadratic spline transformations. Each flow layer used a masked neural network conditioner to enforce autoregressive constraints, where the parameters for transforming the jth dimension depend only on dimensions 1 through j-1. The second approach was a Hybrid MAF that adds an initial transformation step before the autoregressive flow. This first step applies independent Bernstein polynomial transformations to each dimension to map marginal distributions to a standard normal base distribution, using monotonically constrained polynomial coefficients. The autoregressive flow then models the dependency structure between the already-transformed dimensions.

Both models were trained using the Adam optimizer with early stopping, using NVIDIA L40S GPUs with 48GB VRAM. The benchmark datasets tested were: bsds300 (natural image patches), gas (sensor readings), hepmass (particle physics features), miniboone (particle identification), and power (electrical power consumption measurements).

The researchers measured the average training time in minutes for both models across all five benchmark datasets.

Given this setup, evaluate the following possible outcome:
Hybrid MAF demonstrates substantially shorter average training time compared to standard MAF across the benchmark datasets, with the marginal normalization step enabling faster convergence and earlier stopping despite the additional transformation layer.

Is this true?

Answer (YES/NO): NO